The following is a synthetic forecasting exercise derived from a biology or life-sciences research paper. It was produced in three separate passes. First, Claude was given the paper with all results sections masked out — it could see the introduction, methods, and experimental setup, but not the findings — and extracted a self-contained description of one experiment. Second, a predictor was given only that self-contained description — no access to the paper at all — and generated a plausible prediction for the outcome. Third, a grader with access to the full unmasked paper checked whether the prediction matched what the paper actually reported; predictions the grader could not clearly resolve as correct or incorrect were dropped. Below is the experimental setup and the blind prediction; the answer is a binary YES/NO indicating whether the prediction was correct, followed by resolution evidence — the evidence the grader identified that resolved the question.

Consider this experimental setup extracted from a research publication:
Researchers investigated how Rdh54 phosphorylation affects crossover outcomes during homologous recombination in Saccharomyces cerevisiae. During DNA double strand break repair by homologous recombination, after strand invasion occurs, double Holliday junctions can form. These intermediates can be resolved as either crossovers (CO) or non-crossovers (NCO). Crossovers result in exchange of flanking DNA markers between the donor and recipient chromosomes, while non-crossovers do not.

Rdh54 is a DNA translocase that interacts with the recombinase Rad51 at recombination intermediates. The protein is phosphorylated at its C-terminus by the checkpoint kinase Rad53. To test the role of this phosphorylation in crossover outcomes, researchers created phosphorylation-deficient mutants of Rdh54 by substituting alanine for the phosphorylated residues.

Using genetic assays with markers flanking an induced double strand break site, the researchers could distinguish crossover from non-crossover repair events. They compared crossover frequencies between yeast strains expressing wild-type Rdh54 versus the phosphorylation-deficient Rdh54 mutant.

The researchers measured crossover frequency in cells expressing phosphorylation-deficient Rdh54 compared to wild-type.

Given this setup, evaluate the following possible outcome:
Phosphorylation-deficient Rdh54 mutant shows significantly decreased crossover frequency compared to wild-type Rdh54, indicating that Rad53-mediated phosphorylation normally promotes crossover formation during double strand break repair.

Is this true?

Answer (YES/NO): YES